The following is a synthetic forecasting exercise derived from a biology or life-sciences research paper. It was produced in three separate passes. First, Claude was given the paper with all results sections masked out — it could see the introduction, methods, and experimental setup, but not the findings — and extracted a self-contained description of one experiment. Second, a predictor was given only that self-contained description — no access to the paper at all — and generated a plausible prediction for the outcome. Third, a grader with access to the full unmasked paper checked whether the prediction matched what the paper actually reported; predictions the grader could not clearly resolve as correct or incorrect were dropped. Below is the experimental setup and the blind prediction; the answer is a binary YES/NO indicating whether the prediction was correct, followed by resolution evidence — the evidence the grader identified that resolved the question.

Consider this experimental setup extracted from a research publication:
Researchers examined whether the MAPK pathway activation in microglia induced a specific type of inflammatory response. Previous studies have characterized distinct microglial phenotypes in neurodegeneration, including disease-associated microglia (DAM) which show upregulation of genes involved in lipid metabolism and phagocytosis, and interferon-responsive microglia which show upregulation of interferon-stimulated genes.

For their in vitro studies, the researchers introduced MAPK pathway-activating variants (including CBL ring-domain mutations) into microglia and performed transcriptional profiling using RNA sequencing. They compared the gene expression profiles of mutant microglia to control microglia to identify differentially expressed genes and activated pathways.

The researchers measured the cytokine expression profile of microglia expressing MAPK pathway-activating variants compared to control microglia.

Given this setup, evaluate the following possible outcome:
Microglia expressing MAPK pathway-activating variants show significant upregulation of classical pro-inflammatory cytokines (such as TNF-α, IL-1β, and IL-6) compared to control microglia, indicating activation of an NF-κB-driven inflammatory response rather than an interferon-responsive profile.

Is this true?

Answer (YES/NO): YES